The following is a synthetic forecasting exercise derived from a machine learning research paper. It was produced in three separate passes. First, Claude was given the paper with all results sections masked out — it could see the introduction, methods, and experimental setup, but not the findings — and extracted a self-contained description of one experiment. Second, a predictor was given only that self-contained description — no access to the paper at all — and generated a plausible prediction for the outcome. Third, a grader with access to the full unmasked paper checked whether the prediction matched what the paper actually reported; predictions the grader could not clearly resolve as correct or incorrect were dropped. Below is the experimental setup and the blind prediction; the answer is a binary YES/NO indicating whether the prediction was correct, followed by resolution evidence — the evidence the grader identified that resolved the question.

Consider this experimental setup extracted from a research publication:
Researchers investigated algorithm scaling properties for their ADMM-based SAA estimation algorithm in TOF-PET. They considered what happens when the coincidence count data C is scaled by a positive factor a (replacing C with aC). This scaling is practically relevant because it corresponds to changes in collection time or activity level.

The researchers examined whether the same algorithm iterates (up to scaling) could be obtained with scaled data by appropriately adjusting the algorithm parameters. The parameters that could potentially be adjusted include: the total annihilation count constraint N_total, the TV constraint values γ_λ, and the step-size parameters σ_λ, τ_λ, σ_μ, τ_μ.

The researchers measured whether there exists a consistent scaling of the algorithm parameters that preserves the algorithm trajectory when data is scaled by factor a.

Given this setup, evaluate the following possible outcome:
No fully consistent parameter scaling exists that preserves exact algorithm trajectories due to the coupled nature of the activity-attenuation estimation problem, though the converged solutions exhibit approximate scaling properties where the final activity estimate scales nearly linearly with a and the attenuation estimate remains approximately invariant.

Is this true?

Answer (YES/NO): NO